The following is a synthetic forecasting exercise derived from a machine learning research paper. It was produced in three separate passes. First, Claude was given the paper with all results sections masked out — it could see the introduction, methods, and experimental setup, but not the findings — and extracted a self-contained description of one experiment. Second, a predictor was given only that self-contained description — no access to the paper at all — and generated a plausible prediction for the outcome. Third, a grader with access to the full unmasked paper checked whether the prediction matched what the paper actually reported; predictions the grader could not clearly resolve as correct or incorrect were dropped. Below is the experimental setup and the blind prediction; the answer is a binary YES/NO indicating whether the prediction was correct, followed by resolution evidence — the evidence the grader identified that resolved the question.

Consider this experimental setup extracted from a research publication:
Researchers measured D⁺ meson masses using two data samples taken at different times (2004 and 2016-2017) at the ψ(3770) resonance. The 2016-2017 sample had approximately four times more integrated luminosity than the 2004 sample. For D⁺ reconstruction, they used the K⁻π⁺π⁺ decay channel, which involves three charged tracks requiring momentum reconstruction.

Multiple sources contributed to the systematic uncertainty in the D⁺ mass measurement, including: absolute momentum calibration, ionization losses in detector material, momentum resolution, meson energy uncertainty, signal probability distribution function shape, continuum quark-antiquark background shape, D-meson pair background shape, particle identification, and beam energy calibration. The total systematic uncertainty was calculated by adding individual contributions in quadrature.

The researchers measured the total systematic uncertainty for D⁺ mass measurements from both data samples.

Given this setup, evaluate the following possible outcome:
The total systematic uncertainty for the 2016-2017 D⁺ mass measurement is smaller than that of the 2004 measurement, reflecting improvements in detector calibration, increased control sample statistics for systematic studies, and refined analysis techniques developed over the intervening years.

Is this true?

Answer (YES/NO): YES